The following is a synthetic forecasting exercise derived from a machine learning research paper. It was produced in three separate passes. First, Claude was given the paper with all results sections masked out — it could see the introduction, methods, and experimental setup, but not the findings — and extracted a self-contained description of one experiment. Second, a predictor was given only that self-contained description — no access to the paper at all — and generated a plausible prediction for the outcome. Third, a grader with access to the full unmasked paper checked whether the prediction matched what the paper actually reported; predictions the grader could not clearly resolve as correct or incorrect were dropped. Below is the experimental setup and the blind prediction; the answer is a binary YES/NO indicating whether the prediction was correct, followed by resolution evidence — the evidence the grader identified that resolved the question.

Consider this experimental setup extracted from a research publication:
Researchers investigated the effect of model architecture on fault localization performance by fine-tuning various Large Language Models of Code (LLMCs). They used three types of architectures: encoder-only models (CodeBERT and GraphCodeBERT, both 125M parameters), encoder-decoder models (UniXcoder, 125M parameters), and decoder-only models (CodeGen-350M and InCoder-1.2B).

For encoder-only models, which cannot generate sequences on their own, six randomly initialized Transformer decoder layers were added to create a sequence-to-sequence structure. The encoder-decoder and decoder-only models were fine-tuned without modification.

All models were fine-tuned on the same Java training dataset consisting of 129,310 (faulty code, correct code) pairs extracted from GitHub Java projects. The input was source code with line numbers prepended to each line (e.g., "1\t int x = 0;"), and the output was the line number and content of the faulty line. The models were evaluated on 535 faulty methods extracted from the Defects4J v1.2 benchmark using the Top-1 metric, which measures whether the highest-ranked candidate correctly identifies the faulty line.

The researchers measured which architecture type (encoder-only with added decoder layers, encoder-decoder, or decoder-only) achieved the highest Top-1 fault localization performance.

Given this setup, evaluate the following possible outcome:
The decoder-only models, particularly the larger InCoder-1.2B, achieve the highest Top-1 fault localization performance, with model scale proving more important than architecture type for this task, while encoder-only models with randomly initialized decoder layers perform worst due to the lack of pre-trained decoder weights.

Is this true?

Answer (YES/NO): NO